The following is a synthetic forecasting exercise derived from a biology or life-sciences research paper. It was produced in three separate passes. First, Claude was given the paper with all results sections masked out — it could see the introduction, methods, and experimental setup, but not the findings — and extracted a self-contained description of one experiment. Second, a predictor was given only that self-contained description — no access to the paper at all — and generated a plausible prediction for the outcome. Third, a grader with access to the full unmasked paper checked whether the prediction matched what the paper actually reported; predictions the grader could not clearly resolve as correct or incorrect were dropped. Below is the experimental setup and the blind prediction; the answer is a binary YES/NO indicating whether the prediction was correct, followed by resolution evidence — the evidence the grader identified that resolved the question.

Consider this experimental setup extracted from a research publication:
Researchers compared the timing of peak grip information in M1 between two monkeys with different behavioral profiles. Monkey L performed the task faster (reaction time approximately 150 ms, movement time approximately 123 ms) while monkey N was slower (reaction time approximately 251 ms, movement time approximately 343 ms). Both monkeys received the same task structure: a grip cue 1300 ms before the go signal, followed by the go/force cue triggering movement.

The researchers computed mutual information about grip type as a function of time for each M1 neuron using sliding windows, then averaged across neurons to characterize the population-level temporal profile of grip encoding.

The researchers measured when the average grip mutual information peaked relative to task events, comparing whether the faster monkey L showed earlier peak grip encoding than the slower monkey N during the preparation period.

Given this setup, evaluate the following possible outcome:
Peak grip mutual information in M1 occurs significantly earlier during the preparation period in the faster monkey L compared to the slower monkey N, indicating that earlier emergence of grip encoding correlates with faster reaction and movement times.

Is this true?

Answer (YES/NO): YES